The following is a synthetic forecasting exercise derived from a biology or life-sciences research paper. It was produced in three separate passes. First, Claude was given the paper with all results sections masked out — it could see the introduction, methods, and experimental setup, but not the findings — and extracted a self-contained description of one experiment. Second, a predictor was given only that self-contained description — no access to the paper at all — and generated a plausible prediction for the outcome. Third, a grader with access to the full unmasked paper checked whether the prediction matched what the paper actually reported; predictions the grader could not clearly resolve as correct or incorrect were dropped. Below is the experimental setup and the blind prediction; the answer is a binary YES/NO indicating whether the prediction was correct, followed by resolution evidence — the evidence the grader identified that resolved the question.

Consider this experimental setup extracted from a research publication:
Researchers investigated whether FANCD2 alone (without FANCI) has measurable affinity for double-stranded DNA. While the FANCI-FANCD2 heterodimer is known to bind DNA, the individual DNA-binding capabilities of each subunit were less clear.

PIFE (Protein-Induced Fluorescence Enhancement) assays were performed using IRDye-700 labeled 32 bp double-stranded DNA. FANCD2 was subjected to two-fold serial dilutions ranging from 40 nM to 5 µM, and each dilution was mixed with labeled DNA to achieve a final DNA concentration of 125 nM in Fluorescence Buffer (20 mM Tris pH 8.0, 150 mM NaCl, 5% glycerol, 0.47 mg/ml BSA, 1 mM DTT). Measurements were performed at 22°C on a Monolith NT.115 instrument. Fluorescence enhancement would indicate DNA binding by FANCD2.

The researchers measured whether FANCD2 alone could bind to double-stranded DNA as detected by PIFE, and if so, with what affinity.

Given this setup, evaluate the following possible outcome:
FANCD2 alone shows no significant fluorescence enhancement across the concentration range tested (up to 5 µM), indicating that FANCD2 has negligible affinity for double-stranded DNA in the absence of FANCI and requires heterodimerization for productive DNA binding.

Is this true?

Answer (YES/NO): YES